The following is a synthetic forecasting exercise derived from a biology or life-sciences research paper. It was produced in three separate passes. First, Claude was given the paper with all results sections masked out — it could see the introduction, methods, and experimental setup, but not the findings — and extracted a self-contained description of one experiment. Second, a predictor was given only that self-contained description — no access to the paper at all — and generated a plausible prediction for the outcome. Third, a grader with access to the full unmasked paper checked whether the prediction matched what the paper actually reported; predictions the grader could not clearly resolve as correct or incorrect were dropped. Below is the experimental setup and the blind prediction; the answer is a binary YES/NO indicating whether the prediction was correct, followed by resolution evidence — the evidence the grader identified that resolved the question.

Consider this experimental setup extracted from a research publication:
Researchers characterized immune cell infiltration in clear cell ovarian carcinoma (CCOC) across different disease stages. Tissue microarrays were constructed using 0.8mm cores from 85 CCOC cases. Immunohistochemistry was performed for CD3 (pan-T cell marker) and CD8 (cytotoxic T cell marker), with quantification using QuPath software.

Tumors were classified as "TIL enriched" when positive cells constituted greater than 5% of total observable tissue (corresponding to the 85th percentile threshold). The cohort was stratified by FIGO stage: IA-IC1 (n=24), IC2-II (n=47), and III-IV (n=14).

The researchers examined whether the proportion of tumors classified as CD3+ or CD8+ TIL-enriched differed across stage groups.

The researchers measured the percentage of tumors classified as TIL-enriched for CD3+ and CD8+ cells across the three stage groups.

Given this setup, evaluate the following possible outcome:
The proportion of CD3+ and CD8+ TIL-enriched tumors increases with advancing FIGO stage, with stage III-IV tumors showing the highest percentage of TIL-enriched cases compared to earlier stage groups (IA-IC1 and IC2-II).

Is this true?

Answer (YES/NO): NO